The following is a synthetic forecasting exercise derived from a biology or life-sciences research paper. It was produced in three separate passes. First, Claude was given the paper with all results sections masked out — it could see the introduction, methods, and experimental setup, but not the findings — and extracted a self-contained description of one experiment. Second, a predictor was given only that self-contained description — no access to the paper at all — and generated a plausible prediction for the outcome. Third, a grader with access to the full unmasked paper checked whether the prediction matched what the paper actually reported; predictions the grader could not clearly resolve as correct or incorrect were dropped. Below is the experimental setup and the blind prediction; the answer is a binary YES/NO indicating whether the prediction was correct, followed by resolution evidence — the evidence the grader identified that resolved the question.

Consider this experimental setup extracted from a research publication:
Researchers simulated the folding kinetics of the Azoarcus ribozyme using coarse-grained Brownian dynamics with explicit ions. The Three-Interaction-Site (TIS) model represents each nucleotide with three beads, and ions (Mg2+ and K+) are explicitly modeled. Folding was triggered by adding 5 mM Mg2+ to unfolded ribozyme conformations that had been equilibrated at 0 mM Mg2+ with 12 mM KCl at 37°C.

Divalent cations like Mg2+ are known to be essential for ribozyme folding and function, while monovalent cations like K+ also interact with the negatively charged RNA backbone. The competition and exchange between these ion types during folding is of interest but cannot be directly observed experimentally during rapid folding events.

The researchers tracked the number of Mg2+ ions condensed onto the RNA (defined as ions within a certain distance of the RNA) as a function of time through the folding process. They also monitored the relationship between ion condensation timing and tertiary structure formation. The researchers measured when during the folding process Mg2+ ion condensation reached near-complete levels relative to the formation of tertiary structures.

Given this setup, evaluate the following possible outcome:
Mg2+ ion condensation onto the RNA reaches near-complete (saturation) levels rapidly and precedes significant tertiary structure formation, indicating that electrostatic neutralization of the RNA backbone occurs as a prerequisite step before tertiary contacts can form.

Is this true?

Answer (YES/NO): YES